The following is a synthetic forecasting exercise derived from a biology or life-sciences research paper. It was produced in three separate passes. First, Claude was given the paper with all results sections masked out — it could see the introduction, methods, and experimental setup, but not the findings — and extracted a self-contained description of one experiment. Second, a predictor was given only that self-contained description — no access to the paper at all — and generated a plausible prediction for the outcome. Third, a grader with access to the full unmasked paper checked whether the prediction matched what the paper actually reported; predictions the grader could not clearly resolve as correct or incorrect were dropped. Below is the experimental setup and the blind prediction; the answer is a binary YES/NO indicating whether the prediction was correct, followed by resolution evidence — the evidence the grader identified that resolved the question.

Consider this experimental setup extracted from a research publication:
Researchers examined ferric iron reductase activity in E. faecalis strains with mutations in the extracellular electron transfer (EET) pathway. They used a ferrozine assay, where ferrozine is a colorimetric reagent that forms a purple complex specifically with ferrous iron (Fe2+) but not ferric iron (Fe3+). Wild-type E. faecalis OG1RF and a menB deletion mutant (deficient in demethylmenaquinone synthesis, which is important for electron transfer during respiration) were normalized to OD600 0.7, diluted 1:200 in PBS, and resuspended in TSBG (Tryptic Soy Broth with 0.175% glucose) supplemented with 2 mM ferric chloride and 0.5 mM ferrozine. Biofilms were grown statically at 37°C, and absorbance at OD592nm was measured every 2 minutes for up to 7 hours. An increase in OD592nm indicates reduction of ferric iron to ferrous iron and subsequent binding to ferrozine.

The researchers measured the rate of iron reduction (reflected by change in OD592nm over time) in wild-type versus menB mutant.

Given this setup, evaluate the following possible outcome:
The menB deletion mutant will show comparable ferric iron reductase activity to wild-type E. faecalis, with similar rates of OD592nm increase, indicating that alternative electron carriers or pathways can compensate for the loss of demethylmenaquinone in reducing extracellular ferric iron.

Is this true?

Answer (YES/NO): NO